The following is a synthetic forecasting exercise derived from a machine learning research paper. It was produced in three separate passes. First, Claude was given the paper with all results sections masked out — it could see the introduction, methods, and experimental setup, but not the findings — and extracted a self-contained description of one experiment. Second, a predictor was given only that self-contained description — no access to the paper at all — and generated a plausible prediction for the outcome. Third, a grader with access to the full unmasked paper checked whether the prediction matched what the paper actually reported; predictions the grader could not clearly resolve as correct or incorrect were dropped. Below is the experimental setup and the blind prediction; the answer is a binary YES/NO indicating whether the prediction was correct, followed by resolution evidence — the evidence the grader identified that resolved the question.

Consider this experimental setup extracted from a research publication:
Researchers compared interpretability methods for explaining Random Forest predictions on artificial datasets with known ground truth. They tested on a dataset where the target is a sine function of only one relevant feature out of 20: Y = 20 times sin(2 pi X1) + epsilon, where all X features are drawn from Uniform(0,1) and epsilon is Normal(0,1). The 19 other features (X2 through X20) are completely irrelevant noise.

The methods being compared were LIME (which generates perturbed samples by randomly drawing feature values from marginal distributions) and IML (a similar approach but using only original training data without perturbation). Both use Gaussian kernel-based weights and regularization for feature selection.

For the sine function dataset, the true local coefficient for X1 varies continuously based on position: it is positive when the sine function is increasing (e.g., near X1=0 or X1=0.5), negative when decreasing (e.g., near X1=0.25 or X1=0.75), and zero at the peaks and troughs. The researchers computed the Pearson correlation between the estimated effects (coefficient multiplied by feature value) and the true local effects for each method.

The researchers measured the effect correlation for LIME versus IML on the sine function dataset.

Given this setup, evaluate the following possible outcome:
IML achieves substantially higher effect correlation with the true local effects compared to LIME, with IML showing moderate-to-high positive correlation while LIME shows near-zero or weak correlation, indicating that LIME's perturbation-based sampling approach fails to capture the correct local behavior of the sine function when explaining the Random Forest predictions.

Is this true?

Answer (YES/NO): NO